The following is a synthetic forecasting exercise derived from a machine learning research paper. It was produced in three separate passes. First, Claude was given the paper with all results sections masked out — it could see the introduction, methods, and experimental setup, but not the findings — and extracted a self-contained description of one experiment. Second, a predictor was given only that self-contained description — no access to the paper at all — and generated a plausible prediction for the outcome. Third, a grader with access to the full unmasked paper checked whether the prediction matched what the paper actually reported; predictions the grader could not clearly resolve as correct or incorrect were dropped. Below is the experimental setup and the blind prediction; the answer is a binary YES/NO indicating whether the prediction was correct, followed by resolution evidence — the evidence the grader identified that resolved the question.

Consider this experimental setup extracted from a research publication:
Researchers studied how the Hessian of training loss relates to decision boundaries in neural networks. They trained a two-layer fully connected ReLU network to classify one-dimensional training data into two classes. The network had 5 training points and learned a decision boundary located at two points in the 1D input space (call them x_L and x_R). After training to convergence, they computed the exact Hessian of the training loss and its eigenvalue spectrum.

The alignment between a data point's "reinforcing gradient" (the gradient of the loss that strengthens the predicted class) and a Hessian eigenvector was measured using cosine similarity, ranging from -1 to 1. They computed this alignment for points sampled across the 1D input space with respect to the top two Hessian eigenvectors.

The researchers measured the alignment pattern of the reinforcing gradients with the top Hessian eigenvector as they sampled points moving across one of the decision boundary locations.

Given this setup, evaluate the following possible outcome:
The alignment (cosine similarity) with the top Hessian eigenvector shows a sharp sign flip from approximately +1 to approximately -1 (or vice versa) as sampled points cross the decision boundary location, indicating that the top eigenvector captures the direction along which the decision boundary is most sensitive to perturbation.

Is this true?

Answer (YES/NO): YES